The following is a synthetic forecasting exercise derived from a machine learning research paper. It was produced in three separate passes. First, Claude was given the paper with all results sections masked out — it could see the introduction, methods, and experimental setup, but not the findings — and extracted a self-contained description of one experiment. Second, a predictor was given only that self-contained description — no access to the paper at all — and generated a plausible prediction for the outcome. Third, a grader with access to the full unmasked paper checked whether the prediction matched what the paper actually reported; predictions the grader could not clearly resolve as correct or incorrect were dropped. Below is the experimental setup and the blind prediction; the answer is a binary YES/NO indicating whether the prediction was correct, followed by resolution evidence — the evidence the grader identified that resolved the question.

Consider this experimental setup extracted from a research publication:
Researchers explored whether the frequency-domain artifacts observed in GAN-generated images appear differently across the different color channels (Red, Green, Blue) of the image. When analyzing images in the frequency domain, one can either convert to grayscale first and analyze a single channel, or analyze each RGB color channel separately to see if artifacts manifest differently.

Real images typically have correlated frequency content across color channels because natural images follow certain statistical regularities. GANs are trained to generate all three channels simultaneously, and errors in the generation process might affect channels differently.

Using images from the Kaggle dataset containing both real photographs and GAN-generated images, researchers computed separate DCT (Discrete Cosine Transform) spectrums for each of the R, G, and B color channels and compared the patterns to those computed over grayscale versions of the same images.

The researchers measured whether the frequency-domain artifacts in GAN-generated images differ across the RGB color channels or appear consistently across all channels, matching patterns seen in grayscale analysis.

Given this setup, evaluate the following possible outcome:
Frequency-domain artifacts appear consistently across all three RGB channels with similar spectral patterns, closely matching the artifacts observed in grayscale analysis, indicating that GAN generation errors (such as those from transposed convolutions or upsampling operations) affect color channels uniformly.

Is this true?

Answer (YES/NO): YES